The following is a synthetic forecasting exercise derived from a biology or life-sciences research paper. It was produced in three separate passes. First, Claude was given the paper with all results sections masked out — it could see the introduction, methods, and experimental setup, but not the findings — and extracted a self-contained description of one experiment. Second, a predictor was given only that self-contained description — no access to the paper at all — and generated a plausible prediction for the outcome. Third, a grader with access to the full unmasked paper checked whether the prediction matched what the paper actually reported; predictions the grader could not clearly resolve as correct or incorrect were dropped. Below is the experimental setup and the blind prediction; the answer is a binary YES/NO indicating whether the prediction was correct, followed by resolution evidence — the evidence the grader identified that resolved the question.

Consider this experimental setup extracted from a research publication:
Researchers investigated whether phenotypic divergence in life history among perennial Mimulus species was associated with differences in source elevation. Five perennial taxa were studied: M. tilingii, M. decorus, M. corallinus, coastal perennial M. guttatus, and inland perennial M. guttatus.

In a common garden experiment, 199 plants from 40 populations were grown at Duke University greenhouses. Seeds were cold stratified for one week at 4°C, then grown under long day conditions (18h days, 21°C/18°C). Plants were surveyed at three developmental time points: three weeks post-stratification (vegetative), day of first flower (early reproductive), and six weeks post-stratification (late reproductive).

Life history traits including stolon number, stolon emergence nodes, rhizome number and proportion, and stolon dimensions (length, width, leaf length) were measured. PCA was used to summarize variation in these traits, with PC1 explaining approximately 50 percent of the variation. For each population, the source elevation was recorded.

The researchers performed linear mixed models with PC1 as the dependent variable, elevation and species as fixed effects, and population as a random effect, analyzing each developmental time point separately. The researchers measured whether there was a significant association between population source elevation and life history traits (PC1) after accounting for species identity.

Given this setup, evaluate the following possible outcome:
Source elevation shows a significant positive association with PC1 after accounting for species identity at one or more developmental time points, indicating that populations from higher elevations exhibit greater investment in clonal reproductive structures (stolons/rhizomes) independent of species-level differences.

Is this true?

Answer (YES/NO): YES